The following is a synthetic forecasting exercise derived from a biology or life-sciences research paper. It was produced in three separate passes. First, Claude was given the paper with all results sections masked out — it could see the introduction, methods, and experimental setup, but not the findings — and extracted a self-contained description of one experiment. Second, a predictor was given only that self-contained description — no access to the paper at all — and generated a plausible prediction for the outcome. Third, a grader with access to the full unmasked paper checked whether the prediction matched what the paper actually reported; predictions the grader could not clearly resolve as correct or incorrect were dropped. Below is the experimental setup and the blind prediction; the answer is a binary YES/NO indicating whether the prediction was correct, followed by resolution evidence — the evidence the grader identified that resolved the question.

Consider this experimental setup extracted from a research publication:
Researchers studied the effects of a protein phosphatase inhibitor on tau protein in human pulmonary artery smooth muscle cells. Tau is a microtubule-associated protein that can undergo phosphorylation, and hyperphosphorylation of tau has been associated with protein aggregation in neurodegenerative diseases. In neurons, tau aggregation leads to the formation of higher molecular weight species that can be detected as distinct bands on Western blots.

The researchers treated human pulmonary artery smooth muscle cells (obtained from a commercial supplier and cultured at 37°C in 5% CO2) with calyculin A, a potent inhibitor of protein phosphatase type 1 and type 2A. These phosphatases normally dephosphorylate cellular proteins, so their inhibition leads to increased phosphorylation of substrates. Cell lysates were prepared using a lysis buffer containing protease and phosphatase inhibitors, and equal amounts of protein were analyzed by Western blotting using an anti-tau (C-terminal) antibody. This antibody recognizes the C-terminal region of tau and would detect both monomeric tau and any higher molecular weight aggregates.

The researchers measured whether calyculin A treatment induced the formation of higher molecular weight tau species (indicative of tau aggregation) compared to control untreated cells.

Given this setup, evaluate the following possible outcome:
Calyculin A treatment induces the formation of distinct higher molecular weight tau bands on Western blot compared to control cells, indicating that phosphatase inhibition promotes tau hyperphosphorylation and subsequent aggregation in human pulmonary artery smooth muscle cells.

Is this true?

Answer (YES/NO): YES